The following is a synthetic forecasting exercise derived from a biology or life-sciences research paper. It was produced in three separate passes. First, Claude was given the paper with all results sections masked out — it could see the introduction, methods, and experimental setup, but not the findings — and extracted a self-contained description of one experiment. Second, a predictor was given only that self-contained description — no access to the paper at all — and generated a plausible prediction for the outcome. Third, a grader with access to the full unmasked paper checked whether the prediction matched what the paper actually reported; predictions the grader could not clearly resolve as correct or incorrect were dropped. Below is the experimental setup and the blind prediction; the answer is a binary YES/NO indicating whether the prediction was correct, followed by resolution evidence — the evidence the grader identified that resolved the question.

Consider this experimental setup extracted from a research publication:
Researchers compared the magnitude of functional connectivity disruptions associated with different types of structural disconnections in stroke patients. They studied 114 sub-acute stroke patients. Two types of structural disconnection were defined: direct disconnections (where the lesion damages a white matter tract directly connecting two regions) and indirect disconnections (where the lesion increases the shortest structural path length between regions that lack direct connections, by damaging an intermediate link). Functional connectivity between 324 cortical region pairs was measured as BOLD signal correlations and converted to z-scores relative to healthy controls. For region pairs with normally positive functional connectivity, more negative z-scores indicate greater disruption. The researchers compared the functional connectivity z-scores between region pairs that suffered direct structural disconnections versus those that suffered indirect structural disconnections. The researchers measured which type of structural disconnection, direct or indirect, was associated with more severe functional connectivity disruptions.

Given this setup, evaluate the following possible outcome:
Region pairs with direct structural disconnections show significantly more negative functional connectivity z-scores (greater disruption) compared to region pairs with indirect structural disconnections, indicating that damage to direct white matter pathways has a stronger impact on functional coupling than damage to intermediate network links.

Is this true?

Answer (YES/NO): YES